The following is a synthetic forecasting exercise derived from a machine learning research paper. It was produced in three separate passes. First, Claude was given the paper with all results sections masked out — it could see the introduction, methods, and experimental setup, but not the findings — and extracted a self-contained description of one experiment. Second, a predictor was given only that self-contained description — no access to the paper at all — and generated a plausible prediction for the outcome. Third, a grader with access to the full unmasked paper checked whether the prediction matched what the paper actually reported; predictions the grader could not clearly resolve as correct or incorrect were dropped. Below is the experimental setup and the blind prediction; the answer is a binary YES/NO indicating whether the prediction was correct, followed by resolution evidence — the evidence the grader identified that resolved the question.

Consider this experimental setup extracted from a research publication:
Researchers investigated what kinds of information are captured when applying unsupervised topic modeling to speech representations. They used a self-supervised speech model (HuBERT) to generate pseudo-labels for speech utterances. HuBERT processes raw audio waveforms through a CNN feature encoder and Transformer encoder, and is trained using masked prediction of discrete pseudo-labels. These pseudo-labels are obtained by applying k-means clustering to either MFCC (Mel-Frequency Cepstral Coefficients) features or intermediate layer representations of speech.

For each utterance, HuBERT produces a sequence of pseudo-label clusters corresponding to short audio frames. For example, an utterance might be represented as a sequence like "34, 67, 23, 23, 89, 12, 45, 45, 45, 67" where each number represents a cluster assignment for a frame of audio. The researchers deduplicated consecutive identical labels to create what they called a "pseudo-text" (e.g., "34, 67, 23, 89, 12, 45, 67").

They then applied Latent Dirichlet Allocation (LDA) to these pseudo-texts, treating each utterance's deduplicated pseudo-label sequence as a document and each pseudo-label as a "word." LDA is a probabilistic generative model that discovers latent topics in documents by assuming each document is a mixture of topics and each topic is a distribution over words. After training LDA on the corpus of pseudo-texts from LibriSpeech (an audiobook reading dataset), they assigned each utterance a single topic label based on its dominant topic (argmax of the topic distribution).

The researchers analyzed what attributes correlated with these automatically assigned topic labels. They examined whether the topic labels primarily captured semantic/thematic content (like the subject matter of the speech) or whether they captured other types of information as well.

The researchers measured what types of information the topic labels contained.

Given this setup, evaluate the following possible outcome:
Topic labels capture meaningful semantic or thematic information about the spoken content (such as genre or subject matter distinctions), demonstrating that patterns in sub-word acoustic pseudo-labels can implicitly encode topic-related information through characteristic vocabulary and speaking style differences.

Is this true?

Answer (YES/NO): YES